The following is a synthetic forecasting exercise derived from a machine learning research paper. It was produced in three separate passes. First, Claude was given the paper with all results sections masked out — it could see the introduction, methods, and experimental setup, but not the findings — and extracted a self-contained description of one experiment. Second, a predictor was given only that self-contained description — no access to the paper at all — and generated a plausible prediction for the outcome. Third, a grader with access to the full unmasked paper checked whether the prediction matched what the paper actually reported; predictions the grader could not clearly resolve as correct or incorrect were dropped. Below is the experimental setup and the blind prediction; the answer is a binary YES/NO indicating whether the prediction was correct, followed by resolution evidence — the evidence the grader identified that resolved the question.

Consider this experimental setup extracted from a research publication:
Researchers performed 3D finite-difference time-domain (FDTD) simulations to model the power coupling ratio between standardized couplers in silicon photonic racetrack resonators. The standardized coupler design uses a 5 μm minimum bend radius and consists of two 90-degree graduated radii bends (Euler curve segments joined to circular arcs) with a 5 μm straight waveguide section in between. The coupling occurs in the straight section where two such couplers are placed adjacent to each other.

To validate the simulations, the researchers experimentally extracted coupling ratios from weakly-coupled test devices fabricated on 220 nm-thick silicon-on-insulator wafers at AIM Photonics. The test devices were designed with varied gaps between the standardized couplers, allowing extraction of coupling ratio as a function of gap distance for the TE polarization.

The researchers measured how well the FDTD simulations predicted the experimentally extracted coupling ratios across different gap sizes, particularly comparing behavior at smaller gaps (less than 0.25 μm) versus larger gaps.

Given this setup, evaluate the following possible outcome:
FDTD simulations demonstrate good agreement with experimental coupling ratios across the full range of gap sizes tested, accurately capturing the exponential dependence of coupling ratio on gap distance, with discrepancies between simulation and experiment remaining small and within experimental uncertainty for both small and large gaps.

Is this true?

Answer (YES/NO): NO